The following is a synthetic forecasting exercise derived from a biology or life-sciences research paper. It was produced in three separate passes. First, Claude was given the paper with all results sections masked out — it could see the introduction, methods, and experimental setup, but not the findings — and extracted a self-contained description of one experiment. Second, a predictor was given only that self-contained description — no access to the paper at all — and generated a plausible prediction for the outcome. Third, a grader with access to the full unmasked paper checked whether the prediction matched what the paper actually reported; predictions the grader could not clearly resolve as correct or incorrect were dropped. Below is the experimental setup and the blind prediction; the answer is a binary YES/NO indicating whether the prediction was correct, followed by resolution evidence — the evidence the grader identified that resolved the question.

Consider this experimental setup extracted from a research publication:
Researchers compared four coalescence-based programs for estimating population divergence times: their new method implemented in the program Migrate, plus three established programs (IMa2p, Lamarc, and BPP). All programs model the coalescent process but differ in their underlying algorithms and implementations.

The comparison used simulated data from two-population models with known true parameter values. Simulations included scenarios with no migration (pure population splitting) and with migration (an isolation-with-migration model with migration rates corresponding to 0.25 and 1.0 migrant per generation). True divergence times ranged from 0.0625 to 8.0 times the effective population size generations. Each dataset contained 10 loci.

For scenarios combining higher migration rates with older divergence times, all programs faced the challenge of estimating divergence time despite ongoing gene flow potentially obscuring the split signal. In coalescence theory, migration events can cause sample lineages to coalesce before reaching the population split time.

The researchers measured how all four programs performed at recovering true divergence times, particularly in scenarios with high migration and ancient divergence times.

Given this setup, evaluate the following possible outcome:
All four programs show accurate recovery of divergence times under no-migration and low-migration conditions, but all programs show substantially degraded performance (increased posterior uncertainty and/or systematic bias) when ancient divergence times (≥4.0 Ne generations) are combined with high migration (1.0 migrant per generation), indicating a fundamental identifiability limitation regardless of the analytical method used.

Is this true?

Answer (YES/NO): YES